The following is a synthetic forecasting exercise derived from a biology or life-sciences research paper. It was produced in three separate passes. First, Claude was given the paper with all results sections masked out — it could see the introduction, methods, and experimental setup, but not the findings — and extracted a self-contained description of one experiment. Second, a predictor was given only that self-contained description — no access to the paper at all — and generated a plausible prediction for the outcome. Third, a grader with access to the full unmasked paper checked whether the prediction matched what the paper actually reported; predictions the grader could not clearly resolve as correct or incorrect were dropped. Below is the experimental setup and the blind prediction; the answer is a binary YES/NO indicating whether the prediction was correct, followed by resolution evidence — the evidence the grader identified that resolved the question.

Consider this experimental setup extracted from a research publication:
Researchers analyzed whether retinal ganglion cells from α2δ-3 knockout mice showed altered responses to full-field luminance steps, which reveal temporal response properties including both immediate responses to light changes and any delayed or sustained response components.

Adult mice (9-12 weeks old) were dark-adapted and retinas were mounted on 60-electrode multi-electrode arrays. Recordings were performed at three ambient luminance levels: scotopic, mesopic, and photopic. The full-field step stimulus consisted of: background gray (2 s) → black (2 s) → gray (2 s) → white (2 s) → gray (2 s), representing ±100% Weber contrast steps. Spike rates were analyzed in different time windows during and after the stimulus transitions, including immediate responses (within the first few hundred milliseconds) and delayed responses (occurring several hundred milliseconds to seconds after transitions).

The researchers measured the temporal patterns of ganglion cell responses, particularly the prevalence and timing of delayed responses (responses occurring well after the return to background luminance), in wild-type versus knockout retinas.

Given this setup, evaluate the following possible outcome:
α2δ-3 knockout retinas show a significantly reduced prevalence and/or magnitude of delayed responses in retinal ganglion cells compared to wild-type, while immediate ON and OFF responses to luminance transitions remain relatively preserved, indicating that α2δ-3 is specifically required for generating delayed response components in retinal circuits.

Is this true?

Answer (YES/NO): NO